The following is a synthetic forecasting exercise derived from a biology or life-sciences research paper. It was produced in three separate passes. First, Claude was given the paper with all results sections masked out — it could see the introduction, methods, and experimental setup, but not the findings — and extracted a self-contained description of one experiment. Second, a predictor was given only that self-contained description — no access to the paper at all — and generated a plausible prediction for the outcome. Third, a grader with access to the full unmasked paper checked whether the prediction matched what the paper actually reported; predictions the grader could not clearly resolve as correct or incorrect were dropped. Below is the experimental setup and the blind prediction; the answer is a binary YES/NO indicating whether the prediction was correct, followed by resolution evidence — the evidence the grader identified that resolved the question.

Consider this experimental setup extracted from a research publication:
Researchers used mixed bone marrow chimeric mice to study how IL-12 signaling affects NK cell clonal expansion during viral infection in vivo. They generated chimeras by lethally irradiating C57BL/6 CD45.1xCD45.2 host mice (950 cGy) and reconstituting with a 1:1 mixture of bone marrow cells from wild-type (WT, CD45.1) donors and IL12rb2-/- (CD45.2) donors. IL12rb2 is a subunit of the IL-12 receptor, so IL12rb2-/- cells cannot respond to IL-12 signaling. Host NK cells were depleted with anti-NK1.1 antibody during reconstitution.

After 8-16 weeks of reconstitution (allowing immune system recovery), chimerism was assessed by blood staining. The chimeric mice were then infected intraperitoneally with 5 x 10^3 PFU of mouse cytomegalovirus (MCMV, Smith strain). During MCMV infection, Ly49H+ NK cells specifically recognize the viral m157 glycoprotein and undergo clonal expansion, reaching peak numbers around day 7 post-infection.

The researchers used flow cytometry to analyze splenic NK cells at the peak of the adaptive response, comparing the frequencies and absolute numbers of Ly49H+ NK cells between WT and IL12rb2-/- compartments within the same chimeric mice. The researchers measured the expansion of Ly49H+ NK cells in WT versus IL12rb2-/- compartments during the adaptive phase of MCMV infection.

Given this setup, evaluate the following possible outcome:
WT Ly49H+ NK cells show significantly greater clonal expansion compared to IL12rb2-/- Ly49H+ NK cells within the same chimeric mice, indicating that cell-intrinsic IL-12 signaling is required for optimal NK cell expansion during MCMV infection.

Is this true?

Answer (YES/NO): YES